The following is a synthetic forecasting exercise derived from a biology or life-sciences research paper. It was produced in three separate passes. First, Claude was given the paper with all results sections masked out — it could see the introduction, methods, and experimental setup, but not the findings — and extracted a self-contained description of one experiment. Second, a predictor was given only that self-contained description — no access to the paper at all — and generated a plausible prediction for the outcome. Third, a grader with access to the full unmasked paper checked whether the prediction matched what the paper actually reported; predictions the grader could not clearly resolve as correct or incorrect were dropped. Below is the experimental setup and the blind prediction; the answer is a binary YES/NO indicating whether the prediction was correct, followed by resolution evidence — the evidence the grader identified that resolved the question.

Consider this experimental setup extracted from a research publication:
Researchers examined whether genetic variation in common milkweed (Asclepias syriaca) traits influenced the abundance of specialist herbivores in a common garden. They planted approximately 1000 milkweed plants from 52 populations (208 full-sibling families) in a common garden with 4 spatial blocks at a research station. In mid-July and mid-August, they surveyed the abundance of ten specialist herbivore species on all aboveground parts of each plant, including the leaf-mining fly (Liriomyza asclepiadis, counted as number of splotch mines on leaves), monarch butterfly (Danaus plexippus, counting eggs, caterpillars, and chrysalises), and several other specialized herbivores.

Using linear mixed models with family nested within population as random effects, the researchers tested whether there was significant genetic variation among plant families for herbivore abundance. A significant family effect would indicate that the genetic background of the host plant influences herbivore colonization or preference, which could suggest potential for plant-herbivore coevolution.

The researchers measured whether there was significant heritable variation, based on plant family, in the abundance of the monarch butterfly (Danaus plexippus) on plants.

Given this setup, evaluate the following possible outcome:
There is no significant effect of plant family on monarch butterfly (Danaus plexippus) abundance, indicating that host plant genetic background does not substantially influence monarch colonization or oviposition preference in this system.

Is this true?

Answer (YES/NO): NO